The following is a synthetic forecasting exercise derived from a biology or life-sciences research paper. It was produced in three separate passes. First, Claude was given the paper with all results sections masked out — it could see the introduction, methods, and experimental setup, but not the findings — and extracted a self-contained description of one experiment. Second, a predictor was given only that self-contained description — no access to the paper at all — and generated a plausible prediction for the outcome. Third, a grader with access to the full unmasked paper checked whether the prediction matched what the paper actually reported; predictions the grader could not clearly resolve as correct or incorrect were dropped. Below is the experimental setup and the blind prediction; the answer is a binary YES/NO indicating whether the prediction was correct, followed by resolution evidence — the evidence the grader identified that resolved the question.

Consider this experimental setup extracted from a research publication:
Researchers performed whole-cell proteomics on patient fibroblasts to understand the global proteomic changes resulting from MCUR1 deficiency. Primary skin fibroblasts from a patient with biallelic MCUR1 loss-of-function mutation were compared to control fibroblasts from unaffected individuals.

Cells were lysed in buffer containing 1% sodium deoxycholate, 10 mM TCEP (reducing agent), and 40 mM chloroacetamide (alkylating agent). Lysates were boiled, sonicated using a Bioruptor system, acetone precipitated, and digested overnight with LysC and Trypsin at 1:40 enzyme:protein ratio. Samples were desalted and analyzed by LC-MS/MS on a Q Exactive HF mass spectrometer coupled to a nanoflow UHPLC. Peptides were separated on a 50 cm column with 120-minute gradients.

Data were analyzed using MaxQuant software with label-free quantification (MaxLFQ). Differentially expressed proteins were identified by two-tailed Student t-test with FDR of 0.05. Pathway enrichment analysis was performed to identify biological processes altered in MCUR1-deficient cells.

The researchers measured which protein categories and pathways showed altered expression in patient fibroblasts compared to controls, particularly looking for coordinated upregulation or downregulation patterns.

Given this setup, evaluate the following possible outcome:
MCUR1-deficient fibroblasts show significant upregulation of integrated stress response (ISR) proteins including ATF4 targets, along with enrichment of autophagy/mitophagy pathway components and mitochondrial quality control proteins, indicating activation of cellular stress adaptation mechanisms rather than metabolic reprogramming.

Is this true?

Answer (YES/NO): NO